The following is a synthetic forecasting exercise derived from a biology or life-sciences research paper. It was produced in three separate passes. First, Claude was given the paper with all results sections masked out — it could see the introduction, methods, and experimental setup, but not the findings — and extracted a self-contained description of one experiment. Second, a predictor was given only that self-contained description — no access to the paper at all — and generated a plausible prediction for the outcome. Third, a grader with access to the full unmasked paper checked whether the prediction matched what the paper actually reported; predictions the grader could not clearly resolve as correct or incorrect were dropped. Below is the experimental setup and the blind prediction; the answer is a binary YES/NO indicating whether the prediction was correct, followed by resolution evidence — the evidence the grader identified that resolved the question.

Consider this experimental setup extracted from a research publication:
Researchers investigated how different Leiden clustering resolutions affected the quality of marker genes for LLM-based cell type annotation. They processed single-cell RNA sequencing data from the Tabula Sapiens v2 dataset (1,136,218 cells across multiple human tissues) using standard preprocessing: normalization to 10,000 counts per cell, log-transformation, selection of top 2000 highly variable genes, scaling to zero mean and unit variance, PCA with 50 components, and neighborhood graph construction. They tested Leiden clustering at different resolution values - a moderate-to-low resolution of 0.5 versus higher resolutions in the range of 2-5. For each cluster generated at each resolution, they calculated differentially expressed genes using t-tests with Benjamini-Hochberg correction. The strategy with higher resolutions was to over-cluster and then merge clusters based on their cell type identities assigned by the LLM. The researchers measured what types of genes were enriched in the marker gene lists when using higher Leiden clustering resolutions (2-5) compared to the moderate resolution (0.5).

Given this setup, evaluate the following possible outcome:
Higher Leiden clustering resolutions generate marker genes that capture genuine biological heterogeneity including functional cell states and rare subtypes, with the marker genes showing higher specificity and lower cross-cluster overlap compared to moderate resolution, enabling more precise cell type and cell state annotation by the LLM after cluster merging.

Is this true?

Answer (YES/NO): NO